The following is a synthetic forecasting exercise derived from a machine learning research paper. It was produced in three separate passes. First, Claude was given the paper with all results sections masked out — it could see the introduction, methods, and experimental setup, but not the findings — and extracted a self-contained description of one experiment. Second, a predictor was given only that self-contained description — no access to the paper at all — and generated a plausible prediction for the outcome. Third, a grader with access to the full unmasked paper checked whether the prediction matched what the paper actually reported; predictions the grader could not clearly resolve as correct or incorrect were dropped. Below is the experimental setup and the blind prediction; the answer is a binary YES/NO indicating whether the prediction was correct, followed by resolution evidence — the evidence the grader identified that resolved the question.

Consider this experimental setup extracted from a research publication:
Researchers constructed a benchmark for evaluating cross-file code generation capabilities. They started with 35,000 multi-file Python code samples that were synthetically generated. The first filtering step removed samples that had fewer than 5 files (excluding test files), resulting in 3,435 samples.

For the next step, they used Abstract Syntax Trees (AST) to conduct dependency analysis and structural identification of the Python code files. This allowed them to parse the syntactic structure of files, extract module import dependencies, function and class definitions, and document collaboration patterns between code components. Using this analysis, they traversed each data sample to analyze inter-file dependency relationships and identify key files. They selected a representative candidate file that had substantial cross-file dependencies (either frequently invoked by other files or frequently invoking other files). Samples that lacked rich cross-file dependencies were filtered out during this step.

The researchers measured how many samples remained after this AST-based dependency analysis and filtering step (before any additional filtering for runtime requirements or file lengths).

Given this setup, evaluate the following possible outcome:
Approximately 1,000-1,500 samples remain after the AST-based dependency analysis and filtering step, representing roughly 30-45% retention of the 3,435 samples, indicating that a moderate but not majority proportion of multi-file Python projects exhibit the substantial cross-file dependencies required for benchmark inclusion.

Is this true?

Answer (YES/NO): NO